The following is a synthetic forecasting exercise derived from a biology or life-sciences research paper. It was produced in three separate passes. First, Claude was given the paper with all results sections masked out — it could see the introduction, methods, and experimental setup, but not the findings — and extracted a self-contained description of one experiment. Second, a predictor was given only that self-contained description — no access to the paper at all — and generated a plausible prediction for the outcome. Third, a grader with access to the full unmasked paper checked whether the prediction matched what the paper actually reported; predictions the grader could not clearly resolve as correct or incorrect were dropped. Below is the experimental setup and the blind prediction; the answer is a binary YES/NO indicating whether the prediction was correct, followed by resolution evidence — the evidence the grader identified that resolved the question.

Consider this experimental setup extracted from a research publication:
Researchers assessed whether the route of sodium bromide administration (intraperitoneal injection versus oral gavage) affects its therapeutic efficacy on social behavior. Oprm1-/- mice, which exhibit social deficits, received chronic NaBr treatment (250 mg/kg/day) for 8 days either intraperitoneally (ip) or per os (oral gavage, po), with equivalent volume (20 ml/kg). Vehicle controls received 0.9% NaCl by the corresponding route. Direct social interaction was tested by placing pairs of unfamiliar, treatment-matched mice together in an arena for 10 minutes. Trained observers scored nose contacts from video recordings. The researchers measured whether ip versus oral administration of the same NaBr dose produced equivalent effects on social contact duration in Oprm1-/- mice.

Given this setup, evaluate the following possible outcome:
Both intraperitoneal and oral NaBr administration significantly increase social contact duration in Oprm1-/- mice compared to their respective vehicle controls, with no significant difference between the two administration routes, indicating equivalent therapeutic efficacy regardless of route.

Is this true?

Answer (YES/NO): YES